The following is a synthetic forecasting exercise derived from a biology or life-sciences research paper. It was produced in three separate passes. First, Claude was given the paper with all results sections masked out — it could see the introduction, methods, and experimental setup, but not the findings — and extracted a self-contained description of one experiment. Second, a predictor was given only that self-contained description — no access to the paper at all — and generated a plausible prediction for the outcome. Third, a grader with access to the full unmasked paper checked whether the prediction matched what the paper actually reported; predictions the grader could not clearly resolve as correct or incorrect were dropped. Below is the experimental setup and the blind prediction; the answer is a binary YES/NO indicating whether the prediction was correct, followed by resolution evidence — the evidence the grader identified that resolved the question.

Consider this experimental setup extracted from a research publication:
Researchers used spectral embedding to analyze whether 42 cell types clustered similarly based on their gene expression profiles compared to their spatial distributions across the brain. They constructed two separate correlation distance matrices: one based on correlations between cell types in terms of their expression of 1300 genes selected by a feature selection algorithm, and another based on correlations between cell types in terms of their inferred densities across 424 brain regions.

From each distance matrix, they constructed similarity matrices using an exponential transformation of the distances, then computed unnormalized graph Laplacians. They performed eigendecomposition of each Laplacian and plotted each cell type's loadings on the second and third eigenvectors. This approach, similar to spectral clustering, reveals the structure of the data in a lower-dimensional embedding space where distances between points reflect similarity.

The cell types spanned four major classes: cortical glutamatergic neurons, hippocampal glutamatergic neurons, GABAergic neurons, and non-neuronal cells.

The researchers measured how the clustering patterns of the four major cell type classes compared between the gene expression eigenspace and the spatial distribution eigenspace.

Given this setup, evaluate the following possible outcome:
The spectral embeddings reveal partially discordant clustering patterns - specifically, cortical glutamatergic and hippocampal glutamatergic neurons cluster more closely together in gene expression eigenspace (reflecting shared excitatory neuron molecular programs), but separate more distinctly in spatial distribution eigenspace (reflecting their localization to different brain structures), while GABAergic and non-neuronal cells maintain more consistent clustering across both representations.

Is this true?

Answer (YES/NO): NO